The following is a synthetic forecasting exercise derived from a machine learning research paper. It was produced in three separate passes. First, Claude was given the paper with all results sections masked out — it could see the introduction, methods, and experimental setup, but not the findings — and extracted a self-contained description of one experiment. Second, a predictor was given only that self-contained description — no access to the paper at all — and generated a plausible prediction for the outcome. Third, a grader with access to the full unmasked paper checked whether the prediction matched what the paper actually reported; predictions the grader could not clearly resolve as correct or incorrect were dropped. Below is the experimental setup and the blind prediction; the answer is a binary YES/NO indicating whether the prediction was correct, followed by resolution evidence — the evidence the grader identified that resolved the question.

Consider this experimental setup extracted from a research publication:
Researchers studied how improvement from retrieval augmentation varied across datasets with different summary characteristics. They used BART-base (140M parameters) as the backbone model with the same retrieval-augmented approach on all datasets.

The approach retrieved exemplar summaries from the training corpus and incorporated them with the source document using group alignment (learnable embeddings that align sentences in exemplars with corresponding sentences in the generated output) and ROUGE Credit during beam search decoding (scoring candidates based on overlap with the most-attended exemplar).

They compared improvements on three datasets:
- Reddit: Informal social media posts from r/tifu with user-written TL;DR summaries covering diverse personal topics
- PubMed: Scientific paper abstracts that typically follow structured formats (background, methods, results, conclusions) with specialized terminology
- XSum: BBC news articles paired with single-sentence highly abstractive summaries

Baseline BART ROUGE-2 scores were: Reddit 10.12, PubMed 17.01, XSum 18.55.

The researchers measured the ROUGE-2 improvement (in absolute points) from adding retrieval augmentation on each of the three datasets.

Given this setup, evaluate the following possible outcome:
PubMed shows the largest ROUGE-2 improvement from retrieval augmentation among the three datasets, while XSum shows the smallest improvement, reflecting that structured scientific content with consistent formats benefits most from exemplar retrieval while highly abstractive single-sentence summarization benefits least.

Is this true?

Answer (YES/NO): NO